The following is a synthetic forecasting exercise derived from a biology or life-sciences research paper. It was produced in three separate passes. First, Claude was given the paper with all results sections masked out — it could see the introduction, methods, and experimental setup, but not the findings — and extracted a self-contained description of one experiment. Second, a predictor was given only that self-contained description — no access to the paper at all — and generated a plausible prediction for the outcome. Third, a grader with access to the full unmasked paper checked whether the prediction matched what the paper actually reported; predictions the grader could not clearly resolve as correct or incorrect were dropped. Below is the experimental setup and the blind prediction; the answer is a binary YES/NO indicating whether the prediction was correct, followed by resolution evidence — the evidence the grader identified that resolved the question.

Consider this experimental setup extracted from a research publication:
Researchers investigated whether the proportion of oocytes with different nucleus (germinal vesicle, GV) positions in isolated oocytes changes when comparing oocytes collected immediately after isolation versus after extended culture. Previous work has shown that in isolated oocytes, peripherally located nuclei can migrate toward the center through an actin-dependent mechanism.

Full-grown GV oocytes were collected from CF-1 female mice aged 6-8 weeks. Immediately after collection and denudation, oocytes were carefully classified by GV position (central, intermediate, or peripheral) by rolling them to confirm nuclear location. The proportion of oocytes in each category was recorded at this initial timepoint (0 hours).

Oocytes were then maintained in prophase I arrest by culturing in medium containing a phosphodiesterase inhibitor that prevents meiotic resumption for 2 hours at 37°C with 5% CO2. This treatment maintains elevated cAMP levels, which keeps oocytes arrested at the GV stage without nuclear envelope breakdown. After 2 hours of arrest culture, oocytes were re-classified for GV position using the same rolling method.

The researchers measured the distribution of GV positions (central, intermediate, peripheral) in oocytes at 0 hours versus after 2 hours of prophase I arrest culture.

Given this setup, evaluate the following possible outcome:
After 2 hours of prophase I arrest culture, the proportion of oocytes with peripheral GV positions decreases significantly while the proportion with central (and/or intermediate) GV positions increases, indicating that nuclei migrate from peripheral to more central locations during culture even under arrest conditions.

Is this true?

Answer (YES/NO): YES